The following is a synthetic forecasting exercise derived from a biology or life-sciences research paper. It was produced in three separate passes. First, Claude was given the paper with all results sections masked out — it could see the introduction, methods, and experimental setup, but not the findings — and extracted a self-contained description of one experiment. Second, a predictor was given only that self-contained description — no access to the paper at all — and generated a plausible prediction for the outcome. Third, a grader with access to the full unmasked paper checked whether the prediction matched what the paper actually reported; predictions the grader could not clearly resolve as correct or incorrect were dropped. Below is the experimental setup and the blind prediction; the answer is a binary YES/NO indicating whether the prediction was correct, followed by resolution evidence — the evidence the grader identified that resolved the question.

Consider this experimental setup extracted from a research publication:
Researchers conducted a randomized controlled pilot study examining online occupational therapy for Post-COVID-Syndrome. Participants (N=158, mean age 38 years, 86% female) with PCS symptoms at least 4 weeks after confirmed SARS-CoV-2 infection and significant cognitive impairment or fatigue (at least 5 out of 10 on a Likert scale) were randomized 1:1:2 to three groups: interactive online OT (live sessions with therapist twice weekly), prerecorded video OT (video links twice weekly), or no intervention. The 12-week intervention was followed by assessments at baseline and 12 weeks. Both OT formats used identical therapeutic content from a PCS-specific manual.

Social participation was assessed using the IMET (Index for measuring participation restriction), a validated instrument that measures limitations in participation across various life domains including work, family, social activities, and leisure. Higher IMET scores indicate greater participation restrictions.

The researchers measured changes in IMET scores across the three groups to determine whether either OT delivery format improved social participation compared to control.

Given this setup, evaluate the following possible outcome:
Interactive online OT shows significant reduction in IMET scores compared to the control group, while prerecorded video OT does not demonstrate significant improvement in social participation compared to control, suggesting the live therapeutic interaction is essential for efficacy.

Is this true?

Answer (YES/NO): NO